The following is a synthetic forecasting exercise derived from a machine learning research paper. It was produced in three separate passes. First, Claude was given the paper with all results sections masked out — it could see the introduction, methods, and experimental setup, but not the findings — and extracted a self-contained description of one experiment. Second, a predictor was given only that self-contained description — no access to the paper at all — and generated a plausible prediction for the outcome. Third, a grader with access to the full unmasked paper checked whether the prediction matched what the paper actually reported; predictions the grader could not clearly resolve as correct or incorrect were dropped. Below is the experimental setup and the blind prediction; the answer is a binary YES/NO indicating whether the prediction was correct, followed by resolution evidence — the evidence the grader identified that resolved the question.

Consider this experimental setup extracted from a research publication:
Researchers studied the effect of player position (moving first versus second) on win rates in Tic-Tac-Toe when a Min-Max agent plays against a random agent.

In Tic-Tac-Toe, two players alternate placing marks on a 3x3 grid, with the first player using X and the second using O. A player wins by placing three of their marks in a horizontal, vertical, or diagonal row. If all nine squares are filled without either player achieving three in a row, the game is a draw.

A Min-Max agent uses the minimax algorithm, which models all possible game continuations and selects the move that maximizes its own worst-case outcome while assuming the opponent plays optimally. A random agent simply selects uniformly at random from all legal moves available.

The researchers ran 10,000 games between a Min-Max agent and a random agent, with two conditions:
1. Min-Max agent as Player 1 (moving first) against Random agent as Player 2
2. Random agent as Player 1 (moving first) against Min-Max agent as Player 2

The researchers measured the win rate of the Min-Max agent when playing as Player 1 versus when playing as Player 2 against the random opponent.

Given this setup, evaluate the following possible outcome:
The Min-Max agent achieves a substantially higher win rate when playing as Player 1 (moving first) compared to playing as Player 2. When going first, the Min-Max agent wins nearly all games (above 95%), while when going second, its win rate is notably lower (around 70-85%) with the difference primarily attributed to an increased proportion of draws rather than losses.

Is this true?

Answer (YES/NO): YES